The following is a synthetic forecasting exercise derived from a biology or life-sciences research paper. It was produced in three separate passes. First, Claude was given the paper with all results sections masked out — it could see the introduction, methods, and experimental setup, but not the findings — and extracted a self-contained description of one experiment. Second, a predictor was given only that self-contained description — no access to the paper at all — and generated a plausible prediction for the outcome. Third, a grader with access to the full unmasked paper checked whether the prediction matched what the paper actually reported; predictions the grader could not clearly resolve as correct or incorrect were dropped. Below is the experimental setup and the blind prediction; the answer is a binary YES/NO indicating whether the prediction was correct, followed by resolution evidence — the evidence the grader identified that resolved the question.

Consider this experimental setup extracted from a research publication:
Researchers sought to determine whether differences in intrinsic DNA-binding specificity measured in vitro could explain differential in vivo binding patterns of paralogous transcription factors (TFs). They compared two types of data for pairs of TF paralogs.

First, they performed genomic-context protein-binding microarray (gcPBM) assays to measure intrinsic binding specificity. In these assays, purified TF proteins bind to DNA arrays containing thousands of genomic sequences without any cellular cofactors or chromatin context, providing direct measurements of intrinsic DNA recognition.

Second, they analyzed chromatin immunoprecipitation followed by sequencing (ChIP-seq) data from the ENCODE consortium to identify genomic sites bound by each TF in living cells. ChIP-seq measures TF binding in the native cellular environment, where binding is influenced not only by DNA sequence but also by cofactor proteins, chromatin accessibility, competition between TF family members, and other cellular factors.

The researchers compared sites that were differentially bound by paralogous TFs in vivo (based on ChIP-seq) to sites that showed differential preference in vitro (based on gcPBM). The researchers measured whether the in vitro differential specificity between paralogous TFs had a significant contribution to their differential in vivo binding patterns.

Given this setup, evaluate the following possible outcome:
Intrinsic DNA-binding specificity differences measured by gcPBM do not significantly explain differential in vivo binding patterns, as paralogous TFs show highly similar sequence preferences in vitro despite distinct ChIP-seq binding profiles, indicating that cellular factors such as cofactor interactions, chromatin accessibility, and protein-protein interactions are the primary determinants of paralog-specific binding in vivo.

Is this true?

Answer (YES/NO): NO